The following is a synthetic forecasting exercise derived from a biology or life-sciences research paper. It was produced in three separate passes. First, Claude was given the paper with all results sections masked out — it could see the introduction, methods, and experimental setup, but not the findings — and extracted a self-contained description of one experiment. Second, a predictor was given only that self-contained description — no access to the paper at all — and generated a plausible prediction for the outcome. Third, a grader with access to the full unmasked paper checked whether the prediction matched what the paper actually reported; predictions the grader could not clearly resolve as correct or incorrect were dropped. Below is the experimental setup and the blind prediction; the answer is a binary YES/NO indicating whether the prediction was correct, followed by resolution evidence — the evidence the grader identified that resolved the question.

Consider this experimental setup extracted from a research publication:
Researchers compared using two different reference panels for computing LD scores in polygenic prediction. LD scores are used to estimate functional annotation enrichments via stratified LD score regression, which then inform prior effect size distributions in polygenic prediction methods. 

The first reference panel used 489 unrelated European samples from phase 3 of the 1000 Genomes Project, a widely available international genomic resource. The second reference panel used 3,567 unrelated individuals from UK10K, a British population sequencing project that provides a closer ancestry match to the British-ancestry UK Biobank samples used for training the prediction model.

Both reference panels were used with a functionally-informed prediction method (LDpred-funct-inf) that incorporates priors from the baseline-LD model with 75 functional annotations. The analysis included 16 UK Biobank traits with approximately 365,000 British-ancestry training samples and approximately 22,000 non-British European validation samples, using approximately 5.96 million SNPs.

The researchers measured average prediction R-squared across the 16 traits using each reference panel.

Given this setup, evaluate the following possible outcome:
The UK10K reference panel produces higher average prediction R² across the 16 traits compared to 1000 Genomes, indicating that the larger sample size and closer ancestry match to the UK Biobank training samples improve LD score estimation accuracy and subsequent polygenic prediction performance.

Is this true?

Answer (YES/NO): NO